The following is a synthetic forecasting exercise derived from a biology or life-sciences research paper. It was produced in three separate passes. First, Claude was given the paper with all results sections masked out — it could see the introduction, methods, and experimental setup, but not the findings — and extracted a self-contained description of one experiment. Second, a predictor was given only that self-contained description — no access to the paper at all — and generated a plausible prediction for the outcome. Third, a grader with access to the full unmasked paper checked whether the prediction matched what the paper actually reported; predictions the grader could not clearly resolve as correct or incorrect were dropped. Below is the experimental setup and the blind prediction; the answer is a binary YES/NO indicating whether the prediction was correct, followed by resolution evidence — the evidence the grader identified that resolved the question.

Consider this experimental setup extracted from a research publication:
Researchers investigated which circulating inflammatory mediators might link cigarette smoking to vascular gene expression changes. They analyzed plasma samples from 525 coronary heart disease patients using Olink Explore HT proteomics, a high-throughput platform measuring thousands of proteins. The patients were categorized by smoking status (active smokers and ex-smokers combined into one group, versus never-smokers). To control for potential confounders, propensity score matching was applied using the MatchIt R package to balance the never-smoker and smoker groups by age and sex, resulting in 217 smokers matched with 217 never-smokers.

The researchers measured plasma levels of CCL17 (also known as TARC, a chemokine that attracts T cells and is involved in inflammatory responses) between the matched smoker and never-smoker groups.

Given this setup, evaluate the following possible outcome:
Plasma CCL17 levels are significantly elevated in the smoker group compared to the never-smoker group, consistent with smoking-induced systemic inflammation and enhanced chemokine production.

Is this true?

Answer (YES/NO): YES